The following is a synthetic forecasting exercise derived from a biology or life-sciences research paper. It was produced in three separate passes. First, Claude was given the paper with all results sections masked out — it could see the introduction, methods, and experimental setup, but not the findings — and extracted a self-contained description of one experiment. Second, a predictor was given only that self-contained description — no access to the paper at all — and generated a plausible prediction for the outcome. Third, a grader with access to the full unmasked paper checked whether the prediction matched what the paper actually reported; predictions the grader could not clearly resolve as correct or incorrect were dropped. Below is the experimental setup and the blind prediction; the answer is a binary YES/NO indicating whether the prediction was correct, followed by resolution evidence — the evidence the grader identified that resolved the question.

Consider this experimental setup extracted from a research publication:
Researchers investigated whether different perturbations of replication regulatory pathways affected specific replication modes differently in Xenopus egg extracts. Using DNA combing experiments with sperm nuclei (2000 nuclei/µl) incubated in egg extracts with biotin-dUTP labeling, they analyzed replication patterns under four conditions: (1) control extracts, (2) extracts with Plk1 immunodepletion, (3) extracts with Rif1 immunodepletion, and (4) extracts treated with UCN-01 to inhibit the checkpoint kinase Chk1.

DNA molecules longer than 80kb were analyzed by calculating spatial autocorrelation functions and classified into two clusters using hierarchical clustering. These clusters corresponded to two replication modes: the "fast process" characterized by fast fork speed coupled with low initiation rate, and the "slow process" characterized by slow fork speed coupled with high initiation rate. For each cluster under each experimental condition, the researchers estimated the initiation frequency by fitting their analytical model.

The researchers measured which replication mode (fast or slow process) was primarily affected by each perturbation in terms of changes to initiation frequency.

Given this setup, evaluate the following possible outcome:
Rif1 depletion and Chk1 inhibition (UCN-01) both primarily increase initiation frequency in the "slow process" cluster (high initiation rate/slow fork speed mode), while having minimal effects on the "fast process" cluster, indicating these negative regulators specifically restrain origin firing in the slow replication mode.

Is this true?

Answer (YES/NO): YES